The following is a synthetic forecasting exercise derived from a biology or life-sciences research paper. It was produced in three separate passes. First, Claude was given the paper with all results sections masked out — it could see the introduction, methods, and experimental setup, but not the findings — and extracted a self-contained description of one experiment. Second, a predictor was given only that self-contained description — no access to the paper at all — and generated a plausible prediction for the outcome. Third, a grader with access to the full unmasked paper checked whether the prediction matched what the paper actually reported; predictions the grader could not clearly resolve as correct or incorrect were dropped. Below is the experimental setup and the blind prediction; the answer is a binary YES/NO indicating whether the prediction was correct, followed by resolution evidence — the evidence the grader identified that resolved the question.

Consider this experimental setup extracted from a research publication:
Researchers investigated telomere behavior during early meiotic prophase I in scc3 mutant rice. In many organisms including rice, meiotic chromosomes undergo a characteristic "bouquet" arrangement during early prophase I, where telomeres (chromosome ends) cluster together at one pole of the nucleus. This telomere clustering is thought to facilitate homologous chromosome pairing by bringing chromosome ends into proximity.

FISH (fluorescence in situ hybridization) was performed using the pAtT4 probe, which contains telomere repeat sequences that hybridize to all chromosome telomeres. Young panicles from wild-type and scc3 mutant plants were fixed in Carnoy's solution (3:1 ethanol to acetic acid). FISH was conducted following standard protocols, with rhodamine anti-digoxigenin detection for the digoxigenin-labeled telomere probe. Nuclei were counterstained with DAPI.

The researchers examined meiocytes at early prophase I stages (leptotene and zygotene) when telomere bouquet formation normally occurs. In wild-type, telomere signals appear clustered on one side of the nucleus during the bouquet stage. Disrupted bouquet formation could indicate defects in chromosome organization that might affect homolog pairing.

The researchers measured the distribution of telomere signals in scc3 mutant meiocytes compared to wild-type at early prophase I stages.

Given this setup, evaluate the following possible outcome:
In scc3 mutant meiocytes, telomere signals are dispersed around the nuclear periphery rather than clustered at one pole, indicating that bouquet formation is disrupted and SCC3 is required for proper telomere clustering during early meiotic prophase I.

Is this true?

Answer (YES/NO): NO